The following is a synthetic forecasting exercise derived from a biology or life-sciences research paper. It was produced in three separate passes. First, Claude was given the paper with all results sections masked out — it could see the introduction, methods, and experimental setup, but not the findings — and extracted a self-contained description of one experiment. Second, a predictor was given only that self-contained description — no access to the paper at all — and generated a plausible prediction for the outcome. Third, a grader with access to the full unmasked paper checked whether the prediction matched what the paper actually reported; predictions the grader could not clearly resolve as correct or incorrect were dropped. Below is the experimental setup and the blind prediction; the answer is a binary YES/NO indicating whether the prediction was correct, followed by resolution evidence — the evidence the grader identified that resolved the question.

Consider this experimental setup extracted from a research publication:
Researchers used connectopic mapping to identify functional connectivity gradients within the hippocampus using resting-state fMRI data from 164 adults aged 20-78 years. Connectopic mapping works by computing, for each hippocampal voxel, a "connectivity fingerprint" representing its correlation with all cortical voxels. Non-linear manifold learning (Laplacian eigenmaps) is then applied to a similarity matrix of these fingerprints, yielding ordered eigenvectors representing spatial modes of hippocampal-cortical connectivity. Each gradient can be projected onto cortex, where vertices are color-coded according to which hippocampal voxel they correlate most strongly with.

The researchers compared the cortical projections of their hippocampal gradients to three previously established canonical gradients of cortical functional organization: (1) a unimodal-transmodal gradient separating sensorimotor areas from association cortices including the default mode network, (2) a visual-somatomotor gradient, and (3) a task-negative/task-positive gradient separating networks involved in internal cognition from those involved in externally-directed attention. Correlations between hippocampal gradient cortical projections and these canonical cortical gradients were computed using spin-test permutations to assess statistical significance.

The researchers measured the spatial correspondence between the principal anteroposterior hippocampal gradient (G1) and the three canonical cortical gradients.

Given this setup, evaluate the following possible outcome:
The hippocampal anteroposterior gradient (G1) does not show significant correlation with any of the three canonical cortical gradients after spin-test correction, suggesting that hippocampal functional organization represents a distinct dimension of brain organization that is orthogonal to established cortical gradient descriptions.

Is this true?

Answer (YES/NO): NO